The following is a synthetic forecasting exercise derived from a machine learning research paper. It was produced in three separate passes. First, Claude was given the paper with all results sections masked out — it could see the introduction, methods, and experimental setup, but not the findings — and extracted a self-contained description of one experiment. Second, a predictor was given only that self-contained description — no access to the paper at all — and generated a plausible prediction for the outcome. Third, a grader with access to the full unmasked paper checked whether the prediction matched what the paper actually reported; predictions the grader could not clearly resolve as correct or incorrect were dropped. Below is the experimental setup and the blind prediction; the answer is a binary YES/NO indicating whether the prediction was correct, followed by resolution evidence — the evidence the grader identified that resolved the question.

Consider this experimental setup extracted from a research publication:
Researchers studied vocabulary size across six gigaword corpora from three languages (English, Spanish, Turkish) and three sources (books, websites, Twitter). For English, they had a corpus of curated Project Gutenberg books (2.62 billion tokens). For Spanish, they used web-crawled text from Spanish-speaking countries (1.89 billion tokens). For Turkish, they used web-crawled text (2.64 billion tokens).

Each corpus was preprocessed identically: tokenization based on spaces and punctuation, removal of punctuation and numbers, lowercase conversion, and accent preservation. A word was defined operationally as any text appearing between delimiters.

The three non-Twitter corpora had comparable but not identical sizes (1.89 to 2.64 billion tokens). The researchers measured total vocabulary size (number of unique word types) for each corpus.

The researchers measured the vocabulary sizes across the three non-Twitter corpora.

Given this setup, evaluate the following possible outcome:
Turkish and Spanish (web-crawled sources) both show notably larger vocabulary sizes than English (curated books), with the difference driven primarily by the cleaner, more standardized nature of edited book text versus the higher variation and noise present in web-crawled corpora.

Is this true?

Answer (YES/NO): NO